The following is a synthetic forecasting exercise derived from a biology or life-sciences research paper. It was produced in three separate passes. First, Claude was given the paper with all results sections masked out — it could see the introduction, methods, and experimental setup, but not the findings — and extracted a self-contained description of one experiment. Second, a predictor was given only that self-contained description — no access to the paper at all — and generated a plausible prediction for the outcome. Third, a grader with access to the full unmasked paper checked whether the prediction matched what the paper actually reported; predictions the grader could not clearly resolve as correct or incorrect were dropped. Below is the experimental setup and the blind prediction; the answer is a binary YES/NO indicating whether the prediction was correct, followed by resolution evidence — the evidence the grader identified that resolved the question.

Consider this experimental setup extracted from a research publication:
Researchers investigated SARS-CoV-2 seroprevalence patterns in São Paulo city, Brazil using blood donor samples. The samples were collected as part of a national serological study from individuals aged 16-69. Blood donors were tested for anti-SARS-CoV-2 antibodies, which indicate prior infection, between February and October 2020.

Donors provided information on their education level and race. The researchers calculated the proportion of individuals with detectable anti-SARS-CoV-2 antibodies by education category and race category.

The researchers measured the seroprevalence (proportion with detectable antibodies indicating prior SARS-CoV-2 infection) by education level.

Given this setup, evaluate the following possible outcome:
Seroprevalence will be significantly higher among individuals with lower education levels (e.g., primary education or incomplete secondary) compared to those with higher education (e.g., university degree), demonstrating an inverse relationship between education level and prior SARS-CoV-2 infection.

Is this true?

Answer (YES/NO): YES